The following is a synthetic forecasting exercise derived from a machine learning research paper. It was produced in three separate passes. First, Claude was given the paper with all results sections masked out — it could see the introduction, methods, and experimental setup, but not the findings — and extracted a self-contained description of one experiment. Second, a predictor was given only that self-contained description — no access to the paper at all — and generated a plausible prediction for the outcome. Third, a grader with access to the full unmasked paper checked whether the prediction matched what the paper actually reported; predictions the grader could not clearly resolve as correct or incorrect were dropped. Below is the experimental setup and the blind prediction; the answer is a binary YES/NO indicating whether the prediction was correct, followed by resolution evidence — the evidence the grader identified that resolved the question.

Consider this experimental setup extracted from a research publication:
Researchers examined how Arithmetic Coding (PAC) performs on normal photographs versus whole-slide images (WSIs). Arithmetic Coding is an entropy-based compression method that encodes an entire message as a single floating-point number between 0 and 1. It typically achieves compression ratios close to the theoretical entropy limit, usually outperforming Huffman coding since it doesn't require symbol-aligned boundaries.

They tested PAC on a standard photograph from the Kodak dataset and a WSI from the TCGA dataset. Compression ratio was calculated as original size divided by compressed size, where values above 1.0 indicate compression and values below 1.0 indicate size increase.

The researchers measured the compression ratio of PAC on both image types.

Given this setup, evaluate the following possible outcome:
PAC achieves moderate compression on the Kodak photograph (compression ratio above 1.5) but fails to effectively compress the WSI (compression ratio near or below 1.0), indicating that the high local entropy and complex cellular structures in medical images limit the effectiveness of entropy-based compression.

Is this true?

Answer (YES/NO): YES